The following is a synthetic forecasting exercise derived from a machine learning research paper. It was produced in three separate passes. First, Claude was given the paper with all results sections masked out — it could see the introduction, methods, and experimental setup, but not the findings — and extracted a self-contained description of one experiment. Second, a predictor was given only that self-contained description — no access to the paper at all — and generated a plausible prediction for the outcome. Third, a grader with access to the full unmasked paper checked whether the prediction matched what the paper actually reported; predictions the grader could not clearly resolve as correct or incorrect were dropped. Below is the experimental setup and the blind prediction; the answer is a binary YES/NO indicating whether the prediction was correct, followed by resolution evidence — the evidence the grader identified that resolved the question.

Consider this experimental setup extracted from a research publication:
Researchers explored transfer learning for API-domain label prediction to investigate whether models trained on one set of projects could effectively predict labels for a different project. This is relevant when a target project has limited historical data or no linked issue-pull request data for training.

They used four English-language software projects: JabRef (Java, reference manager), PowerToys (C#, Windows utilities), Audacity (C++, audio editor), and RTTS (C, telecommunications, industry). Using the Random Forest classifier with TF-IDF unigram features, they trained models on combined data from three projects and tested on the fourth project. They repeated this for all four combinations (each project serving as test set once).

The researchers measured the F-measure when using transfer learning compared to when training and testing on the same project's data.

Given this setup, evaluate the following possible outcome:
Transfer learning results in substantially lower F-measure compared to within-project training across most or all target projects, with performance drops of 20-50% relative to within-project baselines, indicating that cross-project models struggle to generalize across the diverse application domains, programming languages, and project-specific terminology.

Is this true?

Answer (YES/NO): NO